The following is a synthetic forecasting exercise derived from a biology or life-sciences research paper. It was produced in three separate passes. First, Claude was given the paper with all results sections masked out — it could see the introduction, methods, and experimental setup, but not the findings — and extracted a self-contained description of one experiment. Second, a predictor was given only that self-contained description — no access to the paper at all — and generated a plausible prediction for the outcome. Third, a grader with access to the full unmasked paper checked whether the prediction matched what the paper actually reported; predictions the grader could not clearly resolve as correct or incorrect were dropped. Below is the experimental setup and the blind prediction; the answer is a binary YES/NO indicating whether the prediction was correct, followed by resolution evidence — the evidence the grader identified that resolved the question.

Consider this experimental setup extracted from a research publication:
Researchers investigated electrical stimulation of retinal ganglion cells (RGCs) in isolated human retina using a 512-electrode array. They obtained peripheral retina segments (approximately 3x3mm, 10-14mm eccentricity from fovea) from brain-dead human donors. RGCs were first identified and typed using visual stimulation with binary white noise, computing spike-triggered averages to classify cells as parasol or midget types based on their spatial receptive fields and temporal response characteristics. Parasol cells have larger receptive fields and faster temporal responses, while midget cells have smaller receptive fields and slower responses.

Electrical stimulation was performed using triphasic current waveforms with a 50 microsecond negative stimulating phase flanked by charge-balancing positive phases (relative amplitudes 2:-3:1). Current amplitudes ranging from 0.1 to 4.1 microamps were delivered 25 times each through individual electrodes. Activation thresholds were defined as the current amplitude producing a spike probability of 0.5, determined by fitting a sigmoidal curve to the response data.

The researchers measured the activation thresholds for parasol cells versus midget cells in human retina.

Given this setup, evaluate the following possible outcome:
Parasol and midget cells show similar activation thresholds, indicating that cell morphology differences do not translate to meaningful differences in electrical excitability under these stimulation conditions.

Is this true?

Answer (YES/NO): YES